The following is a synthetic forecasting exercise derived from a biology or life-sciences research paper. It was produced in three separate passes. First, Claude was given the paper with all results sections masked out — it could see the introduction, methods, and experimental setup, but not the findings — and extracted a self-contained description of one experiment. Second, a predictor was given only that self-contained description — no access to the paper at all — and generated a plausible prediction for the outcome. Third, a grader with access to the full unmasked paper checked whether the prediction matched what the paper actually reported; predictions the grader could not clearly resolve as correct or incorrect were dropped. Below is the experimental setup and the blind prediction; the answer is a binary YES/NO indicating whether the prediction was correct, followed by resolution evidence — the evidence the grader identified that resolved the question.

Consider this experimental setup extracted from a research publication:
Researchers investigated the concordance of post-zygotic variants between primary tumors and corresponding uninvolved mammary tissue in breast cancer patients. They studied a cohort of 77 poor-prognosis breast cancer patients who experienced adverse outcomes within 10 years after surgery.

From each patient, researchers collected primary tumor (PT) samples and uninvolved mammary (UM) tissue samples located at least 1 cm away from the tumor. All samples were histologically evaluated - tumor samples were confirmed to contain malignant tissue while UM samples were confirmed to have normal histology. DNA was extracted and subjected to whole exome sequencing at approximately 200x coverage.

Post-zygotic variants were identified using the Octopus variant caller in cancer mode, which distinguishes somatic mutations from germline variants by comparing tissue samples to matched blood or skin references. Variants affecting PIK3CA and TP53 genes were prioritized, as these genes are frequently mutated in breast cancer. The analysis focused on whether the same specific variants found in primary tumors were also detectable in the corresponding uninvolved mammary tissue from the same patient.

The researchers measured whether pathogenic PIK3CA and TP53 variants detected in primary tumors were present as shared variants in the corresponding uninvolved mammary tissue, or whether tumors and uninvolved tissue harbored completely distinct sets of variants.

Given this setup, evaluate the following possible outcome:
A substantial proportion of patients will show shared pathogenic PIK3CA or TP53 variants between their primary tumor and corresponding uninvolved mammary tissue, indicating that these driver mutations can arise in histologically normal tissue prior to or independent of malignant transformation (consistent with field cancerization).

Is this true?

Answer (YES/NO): NO